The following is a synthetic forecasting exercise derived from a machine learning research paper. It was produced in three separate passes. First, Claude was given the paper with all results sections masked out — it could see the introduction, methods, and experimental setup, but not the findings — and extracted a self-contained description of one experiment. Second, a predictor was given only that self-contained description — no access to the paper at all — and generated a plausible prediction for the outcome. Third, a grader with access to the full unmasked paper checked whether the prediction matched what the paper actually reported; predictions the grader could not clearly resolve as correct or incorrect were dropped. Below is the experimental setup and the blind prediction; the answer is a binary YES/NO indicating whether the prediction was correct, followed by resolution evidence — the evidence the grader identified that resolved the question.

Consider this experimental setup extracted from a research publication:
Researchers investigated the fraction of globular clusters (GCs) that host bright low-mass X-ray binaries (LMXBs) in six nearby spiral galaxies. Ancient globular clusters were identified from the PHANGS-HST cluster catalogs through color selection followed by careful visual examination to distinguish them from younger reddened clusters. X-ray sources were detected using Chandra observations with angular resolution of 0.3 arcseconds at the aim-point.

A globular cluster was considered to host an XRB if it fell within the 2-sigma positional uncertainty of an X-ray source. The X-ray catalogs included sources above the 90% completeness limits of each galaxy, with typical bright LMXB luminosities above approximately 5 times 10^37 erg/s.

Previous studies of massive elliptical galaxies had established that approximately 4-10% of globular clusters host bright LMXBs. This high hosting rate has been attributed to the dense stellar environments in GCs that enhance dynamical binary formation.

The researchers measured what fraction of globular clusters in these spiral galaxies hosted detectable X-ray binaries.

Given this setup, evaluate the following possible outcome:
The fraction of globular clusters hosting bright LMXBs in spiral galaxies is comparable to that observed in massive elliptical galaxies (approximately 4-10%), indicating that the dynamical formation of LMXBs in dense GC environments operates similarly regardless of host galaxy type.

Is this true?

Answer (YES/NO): NO